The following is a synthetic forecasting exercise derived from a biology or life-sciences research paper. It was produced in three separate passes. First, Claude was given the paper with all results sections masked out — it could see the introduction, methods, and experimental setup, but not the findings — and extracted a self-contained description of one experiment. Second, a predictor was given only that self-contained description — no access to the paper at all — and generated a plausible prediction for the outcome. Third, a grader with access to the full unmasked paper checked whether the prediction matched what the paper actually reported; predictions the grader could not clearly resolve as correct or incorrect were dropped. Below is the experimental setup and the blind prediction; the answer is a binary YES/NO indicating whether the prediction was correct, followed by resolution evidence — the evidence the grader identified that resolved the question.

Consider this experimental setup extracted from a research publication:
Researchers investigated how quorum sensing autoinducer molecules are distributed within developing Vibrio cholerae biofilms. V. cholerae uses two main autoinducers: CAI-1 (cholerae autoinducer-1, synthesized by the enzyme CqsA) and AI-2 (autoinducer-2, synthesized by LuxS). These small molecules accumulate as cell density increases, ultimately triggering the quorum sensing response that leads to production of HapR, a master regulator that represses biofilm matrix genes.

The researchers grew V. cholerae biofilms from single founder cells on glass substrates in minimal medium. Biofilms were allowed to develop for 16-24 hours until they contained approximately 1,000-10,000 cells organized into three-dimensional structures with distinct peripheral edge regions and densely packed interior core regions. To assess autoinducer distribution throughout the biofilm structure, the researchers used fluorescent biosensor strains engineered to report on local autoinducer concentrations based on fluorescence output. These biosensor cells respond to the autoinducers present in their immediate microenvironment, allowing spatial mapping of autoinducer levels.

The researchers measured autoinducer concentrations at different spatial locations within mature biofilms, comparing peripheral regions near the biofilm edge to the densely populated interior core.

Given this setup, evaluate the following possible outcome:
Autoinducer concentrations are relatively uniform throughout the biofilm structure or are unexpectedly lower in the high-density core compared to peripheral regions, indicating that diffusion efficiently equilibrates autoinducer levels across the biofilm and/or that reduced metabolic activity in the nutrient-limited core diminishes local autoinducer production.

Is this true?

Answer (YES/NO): YES